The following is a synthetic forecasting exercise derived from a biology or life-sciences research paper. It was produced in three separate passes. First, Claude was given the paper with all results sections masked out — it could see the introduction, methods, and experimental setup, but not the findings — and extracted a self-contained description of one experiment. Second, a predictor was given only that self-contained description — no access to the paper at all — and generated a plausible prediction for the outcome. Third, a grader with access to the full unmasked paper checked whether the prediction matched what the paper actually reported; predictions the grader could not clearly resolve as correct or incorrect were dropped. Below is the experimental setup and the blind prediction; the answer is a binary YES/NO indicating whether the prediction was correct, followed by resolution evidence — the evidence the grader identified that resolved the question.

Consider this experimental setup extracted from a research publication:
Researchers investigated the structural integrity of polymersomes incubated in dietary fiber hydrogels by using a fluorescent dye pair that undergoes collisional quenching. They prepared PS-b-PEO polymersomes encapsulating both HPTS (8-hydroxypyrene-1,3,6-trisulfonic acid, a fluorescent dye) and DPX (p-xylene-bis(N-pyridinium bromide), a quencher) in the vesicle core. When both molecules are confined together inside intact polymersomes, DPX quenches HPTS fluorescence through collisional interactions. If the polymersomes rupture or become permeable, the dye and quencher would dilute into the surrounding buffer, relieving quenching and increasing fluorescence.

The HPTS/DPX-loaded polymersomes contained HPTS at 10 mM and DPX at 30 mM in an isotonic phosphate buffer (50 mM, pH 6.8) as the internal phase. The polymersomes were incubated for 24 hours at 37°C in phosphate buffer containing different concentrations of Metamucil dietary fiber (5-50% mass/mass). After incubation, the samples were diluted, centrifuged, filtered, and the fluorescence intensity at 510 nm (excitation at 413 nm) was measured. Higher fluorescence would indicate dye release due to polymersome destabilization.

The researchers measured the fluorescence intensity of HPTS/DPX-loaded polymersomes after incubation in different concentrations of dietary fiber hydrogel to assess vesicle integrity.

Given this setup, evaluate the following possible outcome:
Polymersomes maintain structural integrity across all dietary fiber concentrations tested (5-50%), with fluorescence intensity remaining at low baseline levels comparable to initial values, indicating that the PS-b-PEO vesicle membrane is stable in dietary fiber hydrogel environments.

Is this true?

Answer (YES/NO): NO